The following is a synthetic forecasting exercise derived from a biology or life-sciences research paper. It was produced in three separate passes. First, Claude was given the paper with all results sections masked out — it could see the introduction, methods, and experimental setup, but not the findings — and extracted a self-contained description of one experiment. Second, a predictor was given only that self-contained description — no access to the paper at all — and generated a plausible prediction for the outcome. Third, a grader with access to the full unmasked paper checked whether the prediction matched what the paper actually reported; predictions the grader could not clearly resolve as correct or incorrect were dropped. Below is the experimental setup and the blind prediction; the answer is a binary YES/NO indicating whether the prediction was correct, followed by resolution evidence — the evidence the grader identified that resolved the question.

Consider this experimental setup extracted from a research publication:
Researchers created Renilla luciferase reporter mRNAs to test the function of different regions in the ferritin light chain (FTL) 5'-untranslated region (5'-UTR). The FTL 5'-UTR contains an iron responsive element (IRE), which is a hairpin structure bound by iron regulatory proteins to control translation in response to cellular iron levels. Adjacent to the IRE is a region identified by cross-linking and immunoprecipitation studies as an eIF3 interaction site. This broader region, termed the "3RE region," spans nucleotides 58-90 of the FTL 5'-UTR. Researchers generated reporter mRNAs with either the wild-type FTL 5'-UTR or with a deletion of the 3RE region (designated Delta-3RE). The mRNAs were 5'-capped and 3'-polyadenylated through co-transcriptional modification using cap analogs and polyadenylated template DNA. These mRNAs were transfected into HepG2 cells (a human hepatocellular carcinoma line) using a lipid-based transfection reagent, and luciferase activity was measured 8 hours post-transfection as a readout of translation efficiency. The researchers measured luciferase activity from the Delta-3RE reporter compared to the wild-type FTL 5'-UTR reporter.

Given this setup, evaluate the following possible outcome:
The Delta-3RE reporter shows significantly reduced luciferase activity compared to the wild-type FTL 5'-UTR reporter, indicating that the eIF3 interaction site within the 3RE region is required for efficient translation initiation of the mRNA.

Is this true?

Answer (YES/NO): NO